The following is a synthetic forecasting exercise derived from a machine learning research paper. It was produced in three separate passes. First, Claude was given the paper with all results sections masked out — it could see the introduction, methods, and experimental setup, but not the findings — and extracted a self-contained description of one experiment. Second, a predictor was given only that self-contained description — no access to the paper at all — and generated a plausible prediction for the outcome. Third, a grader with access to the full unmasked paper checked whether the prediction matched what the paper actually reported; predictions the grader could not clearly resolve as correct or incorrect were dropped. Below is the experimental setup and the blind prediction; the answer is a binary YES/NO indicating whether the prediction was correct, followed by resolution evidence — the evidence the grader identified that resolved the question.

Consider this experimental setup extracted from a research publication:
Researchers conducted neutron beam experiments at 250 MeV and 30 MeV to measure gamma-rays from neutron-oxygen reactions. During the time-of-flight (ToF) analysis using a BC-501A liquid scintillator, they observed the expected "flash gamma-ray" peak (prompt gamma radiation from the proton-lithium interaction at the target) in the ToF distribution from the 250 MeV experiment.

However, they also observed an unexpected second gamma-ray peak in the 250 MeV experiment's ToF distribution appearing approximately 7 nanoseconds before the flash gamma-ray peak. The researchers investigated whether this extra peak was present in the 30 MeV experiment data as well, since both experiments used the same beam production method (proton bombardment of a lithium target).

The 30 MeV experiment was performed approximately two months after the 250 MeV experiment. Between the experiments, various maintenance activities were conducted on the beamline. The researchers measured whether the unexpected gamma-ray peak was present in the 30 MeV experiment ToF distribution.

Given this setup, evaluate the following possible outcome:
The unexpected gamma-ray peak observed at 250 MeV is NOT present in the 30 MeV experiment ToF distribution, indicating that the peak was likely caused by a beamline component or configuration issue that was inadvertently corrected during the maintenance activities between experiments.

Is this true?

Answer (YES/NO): YES